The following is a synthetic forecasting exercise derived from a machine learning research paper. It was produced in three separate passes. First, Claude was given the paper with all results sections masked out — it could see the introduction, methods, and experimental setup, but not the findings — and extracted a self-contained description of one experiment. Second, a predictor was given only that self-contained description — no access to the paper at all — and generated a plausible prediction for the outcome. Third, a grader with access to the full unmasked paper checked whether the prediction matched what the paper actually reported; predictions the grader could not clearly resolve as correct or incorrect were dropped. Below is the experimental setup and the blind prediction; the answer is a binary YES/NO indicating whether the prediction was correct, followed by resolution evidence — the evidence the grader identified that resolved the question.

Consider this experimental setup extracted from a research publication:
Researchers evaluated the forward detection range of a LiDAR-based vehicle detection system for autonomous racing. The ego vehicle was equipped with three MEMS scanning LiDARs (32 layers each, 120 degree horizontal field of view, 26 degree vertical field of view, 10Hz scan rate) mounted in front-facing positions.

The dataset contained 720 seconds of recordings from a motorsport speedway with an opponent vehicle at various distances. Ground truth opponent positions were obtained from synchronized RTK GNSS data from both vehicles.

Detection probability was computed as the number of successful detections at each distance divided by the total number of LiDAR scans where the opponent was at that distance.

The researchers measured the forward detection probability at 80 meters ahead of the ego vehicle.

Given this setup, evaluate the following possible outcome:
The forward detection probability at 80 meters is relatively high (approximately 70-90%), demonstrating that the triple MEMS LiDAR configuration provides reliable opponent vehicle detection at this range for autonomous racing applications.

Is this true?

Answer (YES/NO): NO